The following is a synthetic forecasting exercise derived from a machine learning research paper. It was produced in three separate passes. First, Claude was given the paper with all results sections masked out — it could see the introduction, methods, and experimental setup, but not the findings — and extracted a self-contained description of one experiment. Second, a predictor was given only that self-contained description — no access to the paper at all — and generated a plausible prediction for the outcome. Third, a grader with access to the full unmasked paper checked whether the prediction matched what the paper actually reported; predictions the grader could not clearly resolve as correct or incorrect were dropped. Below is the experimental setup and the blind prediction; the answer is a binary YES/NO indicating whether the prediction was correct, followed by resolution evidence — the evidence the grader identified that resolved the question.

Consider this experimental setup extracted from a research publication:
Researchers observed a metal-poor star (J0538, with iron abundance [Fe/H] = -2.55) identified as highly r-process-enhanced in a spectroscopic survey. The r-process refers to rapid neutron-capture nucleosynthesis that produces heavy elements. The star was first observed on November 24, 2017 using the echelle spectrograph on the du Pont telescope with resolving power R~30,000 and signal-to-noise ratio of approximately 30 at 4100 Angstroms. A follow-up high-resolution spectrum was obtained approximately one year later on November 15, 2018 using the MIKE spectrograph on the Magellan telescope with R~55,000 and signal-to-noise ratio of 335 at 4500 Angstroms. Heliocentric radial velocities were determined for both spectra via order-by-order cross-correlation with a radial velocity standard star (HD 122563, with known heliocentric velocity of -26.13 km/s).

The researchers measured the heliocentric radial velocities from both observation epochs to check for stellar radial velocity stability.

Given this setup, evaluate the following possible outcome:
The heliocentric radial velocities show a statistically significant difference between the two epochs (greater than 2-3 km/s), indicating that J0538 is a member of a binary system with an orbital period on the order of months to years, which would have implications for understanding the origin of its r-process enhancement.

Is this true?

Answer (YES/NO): YES